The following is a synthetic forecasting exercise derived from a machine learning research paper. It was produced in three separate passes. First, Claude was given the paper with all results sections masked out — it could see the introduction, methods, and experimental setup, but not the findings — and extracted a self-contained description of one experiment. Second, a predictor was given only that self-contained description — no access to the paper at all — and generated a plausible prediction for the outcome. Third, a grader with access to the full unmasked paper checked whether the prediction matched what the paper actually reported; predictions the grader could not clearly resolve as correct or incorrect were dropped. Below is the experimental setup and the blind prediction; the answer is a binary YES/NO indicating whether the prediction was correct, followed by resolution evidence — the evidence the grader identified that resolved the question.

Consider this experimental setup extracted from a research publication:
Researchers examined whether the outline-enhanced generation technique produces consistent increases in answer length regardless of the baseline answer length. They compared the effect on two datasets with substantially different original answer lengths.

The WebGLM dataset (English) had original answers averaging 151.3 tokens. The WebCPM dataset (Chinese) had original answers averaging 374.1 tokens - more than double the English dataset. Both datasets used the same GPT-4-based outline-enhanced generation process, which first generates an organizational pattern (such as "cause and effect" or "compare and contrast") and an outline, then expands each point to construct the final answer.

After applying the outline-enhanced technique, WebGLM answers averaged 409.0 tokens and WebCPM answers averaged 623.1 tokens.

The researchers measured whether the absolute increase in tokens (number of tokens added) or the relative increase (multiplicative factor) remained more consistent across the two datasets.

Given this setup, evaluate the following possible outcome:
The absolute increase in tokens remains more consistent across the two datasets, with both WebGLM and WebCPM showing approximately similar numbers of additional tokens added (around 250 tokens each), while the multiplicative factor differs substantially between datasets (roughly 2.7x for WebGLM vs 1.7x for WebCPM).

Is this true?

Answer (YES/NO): YES